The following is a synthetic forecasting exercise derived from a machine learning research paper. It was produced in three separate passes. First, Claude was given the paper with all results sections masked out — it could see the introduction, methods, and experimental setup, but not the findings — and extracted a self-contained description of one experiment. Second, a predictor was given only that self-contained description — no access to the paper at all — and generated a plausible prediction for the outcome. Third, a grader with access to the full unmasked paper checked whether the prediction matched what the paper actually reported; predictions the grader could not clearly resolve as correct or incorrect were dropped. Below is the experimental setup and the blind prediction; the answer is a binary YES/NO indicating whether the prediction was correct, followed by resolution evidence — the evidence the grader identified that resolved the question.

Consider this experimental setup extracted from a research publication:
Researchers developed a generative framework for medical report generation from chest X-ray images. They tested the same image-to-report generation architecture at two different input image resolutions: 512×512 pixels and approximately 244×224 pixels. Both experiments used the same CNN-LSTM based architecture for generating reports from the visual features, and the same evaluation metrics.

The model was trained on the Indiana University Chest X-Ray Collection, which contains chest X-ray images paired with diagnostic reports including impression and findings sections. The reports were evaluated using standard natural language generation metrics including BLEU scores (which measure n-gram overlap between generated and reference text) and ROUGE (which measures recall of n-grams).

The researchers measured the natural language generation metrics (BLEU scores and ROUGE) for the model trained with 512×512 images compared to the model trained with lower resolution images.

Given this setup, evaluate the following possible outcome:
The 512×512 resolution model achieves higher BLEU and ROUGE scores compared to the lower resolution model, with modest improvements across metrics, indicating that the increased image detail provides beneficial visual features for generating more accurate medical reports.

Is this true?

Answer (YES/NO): YES